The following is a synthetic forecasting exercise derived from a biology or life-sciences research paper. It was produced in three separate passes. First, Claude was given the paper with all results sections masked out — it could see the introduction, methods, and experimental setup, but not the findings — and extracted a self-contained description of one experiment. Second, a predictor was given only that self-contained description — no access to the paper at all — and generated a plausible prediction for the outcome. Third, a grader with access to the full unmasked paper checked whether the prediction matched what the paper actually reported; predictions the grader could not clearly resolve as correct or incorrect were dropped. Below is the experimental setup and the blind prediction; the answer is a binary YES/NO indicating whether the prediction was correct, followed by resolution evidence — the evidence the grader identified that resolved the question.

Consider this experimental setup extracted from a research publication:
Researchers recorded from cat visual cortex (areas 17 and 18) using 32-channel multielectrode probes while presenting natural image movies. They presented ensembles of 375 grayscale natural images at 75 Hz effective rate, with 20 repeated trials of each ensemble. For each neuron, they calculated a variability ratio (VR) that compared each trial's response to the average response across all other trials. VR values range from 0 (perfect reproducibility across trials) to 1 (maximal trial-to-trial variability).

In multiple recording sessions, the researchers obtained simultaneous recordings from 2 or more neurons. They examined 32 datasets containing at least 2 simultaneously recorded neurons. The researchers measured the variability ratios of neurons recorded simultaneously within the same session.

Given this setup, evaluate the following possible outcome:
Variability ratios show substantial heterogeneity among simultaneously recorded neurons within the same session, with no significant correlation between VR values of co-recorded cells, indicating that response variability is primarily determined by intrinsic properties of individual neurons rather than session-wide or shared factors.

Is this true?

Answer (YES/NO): NO